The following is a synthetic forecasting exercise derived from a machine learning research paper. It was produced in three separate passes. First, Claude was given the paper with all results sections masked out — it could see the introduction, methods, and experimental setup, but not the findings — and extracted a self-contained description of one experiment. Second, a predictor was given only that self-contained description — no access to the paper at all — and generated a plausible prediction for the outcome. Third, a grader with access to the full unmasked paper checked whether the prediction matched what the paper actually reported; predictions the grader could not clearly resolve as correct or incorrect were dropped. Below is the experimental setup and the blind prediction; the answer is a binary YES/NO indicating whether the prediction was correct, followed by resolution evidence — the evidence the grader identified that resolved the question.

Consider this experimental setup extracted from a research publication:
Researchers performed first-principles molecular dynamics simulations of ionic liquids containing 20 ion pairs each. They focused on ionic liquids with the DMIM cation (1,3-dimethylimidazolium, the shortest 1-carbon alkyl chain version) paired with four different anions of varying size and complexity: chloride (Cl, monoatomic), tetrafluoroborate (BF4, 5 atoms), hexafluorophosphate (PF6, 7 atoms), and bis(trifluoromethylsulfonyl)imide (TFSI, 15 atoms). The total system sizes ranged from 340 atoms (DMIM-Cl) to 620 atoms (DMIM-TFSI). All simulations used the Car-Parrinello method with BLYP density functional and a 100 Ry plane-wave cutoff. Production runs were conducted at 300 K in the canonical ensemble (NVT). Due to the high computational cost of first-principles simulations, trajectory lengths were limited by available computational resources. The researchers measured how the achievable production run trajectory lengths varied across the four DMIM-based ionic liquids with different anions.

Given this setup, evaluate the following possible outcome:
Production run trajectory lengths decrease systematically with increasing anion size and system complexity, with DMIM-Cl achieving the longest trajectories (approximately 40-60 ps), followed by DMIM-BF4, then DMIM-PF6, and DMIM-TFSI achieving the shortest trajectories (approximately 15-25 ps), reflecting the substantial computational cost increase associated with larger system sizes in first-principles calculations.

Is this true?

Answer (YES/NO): NO